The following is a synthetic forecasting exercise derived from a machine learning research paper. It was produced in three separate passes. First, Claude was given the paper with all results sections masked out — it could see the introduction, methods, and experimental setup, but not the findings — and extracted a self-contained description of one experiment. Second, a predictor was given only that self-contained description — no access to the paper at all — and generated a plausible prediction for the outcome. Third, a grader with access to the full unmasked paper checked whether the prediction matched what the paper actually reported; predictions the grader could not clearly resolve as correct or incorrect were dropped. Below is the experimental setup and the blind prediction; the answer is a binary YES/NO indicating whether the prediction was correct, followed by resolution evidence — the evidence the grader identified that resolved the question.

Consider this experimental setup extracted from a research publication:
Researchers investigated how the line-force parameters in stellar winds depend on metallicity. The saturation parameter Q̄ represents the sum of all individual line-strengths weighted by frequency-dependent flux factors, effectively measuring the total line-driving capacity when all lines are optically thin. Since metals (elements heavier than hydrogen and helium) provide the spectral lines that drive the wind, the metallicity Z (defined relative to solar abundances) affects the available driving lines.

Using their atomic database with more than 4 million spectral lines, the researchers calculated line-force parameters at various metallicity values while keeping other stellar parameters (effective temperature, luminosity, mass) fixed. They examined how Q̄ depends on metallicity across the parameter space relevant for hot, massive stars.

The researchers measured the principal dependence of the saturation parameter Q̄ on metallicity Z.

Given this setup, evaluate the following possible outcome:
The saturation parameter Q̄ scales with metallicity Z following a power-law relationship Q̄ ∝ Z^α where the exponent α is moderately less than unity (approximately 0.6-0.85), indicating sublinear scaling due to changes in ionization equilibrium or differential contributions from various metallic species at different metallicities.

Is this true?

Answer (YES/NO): NO